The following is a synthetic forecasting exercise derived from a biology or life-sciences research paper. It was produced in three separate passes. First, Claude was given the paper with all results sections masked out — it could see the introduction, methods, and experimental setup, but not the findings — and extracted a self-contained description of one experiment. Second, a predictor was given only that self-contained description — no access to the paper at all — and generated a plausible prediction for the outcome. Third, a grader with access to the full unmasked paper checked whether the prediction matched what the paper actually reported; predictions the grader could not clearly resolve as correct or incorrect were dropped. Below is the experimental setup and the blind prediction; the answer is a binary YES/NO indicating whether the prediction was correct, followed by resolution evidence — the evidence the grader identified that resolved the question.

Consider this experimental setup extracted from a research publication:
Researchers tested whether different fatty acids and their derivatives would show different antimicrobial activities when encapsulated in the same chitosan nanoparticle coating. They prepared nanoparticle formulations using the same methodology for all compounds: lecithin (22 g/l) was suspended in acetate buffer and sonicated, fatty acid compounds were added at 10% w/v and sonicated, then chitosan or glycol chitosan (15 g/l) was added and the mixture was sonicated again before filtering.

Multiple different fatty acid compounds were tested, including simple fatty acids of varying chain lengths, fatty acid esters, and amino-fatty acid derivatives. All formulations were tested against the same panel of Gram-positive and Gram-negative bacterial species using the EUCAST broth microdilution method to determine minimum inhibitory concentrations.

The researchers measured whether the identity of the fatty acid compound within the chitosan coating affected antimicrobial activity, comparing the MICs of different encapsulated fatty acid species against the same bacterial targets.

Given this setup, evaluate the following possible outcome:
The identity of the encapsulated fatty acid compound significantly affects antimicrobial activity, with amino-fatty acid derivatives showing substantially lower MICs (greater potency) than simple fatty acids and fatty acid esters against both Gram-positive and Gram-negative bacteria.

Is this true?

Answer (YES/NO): NO